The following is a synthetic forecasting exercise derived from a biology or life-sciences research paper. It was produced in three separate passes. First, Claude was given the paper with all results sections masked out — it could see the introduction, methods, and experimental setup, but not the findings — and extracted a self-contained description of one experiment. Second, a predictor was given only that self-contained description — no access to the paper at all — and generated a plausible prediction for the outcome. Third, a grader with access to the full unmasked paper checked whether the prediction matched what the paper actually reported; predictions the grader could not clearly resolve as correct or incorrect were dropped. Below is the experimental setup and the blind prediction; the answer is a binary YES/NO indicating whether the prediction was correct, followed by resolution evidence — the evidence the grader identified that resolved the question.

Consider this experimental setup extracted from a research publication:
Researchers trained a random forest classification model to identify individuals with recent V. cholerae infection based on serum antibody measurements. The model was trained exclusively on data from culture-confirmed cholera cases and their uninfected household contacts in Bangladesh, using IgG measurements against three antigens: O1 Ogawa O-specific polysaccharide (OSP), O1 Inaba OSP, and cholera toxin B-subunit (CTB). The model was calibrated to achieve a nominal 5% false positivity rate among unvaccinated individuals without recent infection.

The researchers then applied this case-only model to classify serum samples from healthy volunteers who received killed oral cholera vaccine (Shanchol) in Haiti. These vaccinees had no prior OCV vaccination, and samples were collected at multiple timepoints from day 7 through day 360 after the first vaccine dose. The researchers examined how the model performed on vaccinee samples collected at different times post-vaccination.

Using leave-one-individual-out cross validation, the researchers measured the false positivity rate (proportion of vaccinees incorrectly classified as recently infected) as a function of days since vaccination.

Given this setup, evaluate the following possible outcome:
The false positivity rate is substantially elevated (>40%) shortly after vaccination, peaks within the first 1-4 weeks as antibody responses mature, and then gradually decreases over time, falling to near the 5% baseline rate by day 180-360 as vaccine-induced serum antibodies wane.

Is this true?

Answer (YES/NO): NO